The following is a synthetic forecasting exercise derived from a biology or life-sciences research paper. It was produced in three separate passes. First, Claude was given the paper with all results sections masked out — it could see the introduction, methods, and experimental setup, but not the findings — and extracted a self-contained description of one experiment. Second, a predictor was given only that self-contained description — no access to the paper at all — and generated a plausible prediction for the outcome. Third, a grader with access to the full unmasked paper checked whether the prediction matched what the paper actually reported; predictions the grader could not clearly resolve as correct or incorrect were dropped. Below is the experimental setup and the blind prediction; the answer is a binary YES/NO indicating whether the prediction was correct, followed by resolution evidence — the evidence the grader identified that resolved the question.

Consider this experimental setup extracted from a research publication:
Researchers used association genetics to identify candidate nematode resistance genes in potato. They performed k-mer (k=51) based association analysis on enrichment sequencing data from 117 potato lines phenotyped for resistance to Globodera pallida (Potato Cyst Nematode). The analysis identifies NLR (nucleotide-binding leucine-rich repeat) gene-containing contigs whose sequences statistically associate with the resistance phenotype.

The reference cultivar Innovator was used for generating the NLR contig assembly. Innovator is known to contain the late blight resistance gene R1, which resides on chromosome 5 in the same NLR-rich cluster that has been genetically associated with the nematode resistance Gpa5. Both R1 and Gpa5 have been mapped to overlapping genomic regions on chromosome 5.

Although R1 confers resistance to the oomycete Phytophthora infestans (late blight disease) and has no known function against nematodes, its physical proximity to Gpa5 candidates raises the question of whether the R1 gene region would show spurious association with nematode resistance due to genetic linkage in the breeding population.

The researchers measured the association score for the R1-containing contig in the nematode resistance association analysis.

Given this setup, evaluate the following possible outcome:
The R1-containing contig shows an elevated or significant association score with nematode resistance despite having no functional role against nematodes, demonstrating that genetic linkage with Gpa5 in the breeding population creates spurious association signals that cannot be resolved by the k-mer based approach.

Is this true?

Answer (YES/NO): NO